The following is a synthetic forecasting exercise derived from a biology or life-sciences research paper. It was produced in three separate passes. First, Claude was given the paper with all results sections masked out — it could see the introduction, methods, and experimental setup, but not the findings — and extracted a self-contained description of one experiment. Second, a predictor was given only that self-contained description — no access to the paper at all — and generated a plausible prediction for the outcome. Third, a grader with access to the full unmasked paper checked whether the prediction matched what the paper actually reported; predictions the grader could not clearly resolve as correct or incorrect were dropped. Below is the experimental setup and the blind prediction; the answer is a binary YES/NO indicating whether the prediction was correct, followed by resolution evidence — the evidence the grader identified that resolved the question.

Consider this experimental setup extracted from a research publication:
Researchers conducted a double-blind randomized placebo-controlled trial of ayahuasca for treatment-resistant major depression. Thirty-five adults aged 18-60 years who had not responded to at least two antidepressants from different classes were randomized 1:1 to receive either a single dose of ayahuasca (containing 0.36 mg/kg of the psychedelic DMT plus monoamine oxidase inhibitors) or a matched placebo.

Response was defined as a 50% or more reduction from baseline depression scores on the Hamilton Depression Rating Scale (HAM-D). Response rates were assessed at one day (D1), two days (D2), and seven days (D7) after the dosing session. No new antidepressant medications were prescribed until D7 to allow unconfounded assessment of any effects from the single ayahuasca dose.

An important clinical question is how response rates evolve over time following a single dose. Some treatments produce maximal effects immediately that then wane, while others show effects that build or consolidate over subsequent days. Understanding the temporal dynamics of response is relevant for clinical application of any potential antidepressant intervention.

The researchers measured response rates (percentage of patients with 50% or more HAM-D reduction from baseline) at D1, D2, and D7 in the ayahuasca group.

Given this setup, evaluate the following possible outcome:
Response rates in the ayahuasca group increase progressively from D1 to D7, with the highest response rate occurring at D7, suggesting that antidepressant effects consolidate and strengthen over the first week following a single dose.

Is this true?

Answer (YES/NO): NO